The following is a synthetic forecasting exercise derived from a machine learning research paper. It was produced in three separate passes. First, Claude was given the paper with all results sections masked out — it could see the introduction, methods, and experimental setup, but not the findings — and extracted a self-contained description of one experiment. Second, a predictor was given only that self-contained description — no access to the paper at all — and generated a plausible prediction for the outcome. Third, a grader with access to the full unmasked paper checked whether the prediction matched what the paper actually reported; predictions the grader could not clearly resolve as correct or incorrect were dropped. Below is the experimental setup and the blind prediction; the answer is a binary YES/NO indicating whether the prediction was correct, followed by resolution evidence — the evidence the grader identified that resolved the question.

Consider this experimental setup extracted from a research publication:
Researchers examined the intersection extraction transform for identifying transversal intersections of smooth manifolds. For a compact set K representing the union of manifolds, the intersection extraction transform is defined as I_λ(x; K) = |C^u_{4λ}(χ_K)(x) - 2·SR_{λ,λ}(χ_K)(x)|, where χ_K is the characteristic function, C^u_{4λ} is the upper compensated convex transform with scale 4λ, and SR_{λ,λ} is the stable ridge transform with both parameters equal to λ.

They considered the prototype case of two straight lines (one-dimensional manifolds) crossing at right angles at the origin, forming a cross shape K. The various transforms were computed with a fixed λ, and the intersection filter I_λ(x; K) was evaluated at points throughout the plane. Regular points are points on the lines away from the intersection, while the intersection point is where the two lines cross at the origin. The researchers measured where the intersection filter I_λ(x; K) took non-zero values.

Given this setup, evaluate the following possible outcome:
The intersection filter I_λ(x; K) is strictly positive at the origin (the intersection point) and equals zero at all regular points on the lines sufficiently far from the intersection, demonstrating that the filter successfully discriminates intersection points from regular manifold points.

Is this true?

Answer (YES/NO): YES